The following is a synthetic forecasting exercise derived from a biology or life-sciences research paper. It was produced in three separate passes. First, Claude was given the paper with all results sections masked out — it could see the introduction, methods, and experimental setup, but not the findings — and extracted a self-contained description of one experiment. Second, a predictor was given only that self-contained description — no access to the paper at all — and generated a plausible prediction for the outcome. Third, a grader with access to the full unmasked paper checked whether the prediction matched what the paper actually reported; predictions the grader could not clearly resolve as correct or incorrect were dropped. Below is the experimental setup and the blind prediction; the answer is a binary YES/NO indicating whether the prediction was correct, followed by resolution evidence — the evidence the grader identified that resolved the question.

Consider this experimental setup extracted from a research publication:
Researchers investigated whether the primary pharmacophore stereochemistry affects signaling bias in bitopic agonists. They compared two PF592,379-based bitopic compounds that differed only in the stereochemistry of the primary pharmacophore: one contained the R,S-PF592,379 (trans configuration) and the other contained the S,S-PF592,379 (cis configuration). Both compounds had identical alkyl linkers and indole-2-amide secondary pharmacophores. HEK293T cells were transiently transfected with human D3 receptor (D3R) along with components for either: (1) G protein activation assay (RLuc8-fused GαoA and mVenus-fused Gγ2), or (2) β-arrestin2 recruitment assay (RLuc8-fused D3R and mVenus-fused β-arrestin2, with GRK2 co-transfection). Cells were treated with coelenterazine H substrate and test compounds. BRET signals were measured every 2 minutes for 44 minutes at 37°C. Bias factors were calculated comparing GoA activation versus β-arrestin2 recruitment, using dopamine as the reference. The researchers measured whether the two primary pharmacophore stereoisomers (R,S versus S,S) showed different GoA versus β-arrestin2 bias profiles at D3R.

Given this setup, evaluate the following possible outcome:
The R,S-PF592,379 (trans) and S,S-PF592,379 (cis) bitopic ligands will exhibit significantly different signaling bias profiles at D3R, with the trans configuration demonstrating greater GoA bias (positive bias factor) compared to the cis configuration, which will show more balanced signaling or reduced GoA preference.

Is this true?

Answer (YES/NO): NO